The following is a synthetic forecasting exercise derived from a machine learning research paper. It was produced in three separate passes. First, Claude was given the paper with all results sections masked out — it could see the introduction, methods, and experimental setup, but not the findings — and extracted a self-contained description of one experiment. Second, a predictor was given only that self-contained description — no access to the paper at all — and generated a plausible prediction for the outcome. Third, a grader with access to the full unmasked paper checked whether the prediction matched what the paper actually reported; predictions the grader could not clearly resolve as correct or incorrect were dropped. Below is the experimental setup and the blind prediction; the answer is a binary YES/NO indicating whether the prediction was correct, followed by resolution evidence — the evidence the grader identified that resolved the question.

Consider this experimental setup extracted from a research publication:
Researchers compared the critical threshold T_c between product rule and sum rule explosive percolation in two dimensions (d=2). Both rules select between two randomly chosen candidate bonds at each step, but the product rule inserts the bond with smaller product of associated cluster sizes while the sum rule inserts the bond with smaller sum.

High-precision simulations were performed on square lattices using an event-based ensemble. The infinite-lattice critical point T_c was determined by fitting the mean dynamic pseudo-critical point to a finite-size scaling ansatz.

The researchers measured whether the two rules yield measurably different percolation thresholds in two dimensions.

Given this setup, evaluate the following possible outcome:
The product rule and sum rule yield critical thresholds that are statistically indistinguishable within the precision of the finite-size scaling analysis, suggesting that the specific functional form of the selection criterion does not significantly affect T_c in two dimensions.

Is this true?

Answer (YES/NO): NO